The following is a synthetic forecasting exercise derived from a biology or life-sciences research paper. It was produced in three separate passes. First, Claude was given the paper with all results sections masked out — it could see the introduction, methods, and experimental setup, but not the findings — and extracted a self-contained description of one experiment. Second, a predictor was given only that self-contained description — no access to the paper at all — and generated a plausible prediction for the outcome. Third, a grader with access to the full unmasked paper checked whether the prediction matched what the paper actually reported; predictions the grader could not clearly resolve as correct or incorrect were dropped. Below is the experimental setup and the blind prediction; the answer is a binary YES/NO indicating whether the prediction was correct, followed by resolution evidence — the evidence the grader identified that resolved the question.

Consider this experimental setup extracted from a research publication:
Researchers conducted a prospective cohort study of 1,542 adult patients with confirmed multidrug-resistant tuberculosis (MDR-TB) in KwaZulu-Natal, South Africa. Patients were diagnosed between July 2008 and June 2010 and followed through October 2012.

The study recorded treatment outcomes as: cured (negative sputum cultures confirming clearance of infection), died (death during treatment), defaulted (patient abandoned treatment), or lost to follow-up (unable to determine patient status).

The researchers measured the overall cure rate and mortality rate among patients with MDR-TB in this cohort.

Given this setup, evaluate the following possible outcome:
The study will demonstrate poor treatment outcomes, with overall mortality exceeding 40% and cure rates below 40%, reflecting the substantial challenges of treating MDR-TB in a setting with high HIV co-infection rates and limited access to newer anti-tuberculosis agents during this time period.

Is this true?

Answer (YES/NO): NO